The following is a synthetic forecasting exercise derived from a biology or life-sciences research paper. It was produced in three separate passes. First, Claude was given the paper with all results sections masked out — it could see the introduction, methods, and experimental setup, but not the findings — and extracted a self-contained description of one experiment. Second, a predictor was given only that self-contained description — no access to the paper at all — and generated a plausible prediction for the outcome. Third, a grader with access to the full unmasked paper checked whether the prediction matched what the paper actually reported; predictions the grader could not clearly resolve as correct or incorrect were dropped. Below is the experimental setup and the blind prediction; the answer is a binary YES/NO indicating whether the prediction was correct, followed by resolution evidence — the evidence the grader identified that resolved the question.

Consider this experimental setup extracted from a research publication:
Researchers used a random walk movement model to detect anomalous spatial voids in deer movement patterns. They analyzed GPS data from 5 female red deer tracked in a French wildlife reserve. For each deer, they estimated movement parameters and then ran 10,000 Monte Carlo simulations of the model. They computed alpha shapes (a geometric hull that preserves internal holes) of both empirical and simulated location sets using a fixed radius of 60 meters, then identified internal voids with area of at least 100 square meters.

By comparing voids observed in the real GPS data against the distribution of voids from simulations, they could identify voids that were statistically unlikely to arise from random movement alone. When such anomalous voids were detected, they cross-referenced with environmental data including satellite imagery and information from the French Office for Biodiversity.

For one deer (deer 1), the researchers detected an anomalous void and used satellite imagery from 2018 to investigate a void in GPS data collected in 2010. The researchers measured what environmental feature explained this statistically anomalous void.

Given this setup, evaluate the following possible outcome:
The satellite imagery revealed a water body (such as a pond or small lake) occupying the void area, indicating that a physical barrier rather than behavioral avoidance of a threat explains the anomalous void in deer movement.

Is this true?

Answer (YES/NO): NO